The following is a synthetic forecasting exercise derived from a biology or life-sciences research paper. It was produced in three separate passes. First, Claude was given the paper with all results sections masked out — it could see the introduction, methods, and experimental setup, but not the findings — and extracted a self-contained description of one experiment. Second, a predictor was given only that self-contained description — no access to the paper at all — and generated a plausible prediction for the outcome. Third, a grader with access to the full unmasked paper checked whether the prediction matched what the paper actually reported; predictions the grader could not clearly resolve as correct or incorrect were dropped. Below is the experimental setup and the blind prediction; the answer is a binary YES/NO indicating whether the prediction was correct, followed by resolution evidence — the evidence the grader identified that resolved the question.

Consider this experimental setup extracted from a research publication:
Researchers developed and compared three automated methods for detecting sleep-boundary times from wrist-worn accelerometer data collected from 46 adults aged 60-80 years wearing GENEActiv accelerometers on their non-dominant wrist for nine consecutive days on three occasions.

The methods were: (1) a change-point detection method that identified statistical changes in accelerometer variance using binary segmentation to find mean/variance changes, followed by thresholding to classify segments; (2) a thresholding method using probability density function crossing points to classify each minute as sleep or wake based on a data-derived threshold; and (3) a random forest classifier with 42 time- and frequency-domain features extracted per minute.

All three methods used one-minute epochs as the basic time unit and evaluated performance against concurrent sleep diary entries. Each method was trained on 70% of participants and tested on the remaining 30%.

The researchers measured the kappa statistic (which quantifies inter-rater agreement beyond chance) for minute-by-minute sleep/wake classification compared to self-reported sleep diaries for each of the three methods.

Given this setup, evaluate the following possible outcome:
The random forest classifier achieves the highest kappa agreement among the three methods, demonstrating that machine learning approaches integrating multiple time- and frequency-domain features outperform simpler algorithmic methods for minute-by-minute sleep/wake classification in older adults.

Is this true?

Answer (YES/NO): NO